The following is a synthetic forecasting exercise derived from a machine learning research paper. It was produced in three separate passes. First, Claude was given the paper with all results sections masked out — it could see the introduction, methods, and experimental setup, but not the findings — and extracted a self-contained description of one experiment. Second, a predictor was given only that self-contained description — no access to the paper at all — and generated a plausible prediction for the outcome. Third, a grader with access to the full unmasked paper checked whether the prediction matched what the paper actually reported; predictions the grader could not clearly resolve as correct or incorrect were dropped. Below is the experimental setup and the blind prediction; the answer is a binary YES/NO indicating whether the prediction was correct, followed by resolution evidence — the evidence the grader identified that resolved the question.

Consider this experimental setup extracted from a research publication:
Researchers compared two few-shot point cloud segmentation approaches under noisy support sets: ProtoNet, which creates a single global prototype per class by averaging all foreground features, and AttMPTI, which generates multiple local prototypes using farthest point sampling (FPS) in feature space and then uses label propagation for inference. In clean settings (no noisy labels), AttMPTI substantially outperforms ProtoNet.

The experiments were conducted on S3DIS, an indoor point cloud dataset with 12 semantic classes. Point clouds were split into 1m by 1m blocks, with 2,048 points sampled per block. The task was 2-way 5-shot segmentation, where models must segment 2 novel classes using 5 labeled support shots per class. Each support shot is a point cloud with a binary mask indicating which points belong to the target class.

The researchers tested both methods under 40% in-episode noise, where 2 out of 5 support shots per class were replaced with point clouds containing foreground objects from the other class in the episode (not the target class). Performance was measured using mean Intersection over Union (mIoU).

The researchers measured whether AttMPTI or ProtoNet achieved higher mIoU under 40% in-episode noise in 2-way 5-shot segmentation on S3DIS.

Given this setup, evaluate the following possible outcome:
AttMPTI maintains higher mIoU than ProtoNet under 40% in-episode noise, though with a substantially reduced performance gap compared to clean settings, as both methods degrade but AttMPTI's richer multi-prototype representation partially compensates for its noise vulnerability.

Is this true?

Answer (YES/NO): NO